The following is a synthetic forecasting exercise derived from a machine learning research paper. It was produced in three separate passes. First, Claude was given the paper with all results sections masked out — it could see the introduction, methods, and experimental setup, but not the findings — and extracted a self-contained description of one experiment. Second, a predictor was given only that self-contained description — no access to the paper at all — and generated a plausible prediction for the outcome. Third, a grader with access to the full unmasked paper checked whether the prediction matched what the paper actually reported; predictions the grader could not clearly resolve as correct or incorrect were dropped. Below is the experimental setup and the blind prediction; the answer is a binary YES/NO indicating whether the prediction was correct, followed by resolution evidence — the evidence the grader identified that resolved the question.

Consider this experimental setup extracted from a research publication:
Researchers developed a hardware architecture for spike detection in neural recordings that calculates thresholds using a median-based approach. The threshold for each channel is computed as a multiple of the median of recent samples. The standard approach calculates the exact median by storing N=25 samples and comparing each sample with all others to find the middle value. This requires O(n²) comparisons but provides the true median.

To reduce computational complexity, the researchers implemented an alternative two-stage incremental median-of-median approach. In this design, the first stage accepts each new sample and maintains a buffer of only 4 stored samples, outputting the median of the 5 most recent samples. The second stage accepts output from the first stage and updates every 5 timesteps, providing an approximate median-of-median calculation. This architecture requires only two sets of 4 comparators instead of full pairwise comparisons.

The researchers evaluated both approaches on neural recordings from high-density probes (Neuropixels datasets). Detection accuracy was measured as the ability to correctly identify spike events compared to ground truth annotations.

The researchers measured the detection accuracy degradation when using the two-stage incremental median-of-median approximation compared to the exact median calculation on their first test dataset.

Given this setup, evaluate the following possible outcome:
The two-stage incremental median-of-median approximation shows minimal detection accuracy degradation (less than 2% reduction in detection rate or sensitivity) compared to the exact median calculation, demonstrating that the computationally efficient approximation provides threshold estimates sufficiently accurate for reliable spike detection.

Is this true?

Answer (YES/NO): YES